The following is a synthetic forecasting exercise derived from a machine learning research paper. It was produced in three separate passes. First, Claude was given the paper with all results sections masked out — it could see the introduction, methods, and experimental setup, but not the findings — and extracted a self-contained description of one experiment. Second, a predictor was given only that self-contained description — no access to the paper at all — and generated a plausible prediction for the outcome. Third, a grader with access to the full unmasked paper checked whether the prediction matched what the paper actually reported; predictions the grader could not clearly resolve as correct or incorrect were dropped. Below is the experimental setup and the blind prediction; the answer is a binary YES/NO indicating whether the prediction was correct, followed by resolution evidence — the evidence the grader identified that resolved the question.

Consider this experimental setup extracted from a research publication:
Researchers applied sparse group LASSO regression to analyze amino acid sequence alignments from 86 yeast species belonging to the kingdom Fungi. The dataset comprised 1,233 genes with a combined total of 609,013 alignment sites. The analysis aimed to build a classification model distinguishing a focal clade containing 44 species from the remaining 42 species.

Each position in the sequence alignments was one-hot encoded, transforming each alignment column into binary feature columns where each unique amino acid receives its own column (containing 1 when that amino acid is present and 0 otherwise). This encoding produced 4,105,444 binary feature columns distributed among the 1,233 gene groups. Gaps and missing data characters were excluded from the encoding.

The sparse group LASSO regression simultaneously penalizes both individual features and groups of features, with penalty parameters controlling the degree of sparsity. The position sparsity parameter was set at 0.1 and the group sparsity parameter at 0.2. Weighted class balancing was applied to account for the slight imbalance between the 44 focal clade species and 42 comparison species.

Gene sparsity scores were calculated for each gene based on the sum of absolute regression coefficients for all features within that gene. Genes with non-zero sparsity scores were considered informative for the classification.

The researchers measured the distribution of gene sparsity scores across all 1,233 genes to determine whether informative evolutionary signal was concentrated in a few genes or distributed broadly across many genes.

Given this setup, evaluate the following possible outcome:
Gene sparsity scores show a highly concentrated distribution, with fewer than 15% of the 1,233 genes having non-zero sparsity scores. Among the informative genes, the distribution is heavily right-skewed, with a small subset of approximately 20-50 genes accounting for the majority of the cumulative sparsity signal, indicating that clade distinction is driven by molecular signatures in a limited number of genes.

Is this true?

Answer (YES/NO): NO